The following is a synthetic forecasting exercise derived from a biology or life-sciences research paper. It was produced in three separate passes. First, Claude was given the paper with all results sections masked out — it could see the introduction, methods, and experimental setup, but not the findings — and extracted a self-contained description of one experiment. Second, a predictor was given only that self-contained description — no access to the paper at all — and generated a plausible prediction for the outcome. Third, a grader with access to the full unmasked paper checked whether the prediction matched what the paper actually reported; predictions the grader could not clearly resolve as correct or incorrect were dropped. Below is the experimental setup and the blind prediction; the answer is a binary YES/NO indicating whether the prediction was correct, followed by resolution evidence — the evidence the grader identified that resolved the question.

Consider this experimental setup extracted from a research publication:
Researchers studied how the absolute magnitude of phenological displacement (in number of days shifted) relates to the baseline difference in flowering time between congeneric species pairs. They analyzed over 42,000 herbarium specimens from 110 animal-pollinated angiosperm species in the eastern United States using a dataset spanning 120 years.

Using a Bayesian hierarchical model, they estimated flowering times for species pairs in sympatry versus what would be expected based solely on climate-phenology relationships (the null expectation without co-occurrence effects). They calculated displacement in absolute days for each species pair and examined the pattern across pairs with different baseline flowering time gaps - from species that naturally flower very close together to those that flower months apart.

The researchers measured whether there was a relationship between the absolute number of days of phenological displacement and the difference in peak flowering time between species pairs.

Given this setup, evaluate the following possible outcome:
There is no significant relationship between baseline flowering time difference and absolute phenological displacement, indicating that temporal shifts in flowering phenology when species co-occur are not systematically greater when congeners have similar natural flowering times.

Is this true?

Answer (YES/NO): NO